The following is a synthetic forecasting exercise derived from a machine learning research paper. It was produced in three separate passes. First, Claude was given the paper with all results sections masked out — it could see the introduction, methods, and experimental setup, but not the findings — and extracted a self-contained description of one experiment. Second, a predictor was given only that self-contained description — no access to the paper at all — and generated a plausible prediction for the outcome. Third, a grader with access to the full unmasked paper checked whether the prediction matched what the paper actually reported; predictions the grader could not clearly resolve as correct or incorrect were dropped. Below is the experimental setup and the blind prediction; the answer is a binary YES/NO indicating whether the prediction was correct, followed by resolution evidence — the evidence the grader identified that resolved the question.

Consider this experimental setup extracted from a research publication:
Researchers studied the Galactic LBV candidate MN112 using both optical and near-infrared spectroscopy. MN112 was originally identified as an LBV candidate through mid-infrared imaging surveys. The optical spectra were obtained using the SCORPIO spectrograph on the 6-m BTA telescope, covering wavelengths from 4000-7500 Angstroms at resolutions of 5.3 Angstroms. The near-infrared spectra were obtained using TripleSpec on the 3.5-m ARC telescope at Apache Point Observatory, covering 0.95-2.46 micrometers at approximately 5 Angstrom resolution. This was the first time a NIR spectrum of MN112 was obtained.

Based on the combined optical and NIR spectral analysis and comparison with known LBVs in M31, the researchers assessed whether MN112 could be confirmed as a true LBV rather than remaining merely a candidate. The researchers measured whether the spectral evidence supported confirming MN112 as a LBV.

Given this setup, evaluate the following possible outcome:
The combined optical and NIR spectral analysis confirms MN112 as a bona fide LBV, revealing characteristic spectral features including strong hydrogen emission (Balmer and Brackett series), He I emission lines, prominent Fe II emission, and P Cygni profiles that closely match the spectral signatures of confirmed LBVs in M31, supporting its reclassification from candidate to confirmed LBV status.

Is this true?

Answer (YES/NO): NO